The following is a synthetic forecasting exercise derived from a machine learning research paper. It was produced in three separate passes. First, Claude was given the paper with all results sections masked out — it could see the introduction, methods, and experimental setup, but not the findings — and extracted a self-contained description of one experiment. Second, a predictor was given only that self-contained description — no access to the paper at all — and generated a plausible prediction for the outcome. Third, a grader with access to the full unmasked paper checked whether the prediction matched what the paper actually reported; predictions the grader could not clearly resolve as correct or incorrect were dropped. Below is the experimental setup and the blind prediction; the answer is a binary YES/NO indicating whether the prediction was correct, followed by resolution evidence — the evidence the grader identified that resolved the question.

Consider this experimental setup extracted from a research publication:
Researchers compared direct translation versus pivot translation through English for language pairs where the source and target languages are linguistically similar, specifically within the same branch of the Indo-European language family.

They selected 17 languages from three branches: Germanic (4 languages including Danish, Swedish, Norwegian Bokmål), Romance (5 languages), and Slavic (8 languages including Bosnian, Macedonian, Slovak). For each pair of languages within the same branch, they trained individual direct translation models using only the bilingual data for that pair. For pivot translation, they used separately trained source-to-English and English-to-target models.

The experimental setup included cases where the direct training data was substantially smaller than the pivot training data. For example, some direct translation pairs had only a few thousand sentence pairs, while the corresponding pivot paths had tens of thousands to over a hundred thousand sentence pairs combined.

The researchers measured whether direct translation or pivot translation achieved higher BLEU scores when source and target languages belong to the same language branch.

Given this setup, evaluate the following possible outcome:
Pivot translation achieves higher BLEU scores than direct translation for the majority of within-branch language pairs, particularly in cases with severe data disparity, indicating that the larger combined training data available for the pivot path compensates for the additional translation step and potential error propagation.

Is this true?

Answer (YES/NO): YES